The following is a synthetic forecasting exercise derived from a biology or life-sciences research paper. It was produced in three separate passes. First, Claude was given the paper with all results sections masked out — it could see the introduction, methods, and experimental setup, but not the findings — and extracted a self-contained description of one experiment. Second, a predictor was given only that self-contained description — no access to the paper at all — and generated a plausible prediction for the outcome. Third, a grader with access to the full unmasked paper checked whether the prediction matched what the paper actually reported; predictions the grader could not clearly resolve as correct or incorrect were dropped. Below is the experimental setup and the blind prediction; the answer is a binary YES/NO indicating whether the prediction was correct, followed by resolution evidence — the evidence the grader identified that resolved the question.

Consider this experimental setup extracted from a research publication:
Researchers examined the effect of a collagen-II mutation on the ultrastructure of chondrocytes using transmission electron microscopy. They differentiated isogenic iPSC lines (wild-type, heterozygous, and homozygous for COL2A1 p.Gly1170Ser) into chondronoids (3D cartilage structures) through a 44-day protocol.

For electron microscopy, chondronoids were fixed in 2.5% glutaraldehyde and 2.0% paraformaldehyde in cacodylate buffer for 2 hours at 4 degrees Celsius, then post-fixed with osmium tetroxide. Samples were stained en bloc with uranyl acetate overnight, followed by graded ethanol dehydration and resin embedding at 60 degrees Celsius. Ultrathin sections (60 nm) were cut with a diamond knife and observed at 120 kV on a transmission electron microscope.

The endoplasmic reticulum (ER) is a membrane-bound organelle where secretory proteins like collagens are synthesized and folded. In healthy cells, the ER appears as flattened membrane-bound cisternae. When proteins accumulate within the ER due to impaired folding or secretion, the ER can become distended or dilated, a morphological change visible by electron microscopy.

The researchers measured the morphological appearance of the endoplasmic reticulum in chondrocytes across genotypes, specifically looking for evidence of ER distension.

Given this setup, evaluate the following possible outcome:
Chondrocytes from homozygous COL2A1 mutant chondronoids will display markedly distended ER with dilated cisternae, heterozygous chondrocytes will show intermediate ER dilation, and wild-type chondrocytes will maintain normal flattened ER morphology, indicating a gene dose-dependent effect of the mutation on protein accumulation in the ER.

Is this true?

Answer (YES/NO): YES